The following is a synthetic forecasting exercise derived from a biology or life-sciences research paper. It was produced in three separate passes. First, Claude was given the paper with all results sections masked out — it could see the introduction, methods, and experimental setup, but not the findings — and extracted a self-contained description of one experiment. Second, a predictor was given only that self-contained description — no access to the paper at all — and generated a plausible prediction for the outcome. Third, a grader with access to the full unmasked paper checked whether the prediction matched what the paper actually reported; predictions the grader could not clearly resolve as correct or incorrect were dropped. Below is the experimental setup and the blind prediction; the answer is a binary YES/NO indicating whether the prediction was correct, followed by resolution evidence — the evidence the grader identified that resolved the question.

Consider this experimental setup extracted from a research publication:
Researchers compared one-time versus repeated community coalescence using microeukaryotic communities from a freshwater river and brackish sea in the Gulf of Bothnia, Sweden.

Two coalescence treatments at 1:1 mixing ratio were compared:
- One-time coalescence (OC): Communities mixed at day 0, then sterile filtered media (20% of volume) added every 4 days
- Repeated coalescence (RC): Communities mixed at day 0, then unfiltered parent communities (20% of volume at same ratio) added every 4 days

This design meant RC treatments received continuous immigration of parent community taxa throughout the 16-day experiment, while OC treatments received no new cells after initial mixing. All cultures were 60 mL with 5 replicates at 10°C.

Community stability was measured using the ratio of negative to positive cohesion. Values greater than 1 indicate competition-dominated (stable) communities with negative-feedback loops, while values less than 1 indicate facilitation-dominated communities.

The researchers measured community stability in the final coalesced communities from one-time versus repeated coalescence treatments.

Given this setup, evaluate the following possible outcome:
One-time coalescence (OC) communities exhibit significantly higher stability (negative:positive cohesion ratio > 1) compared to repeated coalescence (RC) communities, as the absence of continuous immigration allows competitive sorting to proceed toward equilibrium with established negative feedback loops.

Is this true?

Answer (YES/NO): NO